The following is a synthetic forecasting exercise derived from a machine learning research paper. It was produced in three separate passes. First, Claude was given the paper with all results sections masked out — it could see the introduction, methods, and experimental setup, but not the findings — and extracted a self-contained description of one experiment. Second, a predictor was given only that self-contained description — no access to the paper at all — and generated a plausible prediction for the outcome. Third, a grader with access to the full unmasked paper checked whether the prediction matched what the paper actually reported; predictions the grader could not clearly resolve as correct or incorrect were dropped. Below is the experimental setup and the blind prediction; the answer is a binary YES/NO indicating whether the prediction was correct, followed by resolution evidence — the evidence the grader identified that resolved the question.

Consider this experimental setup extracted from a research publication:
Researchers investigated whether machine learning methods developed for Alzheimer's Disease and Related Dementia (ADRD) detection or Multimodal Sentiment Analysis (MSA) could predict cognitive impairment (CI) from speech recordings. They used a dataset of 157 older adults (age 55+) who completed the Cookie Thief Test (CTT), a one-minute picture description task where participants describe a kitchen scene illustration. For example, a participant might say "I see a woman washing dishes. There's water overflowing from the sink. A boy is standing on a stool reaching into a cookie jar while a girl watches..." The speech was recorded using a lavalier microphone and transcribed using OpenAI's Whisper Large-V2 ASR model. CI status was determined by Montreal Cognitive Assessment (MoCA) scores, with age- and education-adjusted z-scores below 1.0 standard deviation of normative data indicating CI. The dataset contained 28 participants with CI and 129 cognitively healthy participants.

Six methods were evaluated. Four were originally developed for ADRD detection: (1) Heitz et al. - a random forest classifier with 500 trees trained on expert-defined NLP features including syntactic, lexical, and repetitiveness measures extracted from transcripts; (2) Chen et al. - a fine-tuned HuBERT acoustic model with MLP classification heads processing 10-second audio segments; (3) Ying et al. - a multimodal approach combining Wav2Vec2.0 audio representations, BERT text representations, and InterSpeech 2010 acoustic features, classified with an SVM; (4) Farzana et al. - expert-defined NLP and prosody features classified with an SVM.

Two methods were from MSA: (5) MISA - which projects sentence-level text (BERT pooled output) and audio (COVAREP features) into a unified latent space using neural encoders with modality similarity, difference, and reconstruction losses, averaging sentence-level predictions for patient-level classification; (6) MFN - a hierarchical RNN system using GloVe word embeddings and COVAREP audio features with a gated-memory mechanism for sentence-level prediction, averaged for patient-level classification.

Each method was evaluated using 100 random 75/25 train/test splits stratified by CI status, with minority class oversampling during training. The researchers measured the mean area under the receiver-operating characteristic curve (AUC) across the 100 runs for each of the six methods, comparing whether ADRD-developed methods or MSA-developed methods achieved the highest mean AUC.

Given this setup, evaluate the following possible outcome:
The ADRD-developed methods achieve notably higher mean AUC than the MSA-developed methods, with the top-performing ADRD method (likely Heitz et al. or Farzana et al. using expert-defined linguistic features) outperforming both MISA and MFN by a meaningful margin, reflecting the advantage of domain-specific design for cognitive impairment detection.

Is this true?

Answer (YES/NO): NO